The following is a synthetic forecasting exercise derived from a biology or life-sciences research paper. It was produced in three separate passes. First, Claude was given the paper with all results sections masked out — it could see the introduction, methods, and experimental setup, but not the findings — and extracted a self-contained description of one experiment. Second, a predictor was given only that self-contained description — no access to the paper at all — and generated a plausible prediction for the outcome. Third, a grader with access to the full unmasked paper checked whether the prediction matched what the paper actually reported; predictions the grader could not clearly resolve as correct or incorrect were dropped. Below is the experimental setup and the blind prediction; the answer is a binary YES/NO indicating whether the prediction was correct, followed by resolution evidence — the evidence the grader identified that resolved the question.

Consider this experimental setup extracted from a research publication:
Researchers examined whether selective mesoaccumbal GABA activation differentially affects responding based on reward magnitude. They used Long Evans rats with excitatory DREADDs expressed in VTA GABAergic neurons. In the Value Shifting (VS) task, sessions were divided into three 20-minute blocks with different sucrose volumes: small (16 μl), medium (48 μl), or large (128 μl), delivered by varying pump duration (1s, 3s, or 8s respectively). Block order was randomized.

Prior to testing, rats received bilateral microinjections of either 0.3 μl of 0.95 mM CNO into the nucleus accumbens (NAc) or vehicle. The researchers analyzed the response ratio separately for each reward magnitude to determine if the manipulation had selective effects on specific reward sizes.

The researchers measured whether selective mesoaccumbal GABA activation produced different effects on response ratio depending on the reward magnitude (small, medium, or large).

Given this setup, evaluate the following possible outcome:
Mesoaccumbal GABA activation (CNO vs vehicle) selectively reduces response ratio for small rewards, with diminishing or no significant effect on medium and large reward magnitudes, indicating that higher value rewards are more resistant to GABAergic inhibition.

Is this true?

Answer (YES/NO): YES